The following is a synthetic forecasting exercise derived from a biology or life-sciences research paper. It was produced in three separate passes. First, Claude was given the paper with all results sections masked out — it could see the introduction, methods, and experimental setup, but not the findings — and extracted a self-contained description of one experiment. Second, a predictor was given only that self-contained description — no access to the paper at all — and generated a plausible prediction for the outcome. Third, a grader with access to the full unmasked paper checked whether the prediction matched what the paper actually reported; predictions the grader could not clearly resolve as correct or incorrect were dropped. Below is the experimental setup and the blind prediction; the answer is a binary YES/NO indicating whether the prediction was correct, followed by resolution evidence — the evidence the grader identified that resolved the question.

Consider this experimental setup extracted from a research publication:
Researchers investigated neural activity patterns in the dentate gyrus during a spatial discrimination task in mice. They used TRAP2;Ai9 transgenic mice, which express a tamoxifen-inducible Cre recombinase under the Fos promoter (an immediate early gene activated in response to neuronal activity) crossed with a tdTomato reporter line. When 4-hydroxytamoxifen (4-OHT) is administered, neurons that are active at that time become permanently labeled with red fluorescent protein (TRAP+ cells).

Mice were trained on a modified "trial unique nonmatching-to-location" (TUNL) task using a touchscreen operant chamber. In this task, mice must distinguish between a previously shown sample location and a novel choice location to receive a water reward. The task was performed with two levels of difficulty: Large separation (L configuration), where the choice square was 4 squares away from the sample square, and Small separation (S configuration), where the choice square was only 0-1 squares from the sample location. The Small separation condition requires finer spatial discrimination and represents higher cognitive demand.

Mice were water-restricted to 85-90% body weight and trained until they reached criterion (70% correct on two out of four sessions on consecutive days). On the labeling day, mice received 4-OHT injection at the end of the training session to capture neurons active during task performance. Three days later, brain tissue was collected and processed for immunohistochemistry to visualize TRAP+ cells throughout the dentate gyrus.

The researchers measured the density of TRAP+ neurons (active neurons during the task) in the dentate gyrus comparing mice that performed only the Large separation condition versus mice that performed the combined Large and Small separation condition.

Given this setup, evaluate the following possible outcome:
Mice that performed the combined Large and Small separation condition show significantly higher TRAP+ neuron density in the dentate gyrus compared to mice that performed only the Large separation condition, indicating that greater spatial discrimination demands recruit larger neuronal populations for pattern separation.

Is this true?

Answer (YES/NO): NO